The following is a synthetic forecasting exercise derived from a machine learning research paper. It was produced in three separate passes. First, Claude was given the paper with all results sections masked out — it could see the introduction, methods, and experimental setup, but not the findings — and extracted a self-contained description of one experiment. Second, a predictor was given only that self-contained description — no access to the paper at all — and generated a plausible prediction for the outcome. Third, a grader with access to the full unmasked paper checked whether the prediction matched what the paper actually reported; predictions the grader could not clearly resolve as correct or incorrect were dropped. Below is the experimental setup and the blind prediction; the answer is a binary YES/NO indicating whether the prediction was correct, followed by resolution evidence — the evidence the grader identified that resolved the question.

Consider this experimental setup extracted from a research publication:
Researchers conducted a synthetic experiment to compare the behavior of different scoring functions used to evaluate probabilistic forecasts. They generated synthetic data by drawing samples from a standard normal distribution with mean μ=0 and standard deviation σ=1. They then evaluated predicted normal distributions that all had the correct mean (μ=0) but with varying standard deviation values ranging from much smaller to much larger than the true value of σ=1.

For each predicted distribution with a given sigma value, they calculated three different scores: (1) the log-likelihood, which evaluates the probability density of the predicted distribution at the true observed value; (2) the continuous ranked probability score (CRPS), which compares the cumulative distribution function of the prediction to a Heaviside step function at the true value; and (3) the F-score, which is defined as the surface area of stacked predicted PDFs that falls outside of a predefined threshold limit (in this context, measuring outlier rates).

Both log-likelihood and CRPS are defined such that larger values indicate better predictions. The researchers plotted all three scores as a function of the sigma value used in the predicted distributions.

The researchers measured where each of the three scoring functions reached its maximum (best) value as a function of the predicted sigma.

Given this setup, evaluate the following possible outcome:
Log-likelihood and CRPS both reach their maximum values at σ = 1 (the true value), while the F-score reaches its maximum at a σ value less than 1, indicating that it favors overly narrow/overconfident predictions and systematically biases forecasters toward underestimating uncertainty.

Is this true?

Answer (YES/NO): YES